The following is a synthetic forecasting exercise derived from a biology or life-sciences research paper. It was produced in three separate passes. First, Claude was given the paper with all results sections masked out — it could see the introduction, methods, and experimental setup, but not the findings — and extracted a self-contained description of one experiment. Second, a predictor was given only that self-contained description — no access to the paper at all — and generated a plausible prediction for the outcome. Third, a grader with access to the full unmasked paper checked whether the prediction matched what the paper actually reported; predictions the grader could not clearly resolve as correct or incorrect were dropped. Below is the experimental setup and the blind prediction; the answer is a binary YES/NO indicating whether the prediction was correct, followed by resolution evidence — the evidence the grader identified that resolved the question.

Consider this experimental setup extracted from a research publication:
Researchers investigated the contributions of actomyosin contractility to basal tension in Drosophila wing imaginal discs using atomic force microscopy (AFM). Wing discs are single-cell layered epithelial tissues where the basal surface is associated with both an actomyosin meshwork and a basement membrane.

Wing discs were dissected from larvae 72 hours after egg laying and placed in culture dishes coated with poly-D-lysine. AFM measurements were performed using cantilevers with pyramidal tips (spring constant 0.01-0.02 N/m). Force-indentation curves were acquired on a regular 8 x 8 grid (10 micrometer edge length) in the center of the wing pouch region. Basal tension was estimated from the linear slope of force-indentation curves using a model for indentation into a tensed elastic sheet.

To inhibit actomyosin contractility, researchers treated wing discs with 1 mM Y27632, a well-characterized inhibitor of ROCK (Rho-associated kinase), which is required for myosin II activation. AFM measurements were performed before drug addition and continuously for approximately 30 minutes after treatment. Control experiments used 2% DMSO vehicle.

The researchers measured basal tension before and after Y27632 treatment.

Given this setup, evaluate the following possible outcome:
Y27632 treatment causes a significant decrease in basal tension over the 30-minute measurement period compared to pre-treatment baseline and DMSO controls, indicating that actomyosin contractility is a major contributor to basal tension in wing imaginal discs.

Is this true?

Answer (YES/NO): NO